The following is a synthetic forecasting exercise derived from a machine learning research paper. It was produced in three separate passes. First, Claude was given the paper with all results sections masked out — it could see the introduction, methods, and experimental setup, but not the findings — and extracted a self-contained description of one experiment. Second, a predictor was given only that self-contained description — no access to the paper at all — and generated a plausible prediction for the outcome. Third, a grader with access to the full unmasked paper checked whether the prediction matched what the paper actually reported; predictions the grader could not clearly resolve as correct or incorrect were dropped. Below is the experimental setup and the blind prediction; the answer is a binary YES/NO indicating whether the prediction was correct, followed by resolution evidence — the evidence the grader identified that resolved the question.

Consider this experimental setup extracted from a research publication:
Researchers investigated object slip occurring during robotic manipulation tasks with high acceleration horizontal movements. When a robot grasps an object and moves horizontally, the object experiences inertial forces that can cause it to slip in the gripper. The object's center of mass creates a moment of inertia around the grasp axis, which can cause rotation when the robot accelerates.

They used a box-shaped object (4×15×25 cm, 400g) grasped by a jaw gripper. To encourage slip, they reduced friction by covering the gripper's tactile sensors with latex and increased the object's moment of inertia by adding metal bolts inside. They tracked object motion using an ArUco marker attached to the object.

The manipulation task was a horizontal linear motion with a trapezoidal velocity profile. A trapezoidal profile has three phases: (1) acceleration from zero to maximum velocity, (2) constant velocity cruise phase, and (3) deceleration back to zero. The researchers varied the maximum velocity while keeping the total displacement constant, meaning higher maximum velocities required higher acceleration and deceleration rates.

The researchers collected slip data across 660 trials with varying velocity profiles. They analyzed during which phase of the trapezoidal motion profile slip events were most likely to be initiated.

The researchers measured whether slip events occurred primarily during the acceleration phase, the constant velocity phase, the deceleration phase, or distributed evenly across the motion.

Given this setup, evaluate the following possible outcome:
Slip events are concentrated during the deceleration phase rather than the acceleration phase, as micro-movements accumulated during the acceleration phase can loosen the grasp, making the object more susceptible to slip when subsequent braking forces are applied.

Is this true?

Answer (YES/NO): NO